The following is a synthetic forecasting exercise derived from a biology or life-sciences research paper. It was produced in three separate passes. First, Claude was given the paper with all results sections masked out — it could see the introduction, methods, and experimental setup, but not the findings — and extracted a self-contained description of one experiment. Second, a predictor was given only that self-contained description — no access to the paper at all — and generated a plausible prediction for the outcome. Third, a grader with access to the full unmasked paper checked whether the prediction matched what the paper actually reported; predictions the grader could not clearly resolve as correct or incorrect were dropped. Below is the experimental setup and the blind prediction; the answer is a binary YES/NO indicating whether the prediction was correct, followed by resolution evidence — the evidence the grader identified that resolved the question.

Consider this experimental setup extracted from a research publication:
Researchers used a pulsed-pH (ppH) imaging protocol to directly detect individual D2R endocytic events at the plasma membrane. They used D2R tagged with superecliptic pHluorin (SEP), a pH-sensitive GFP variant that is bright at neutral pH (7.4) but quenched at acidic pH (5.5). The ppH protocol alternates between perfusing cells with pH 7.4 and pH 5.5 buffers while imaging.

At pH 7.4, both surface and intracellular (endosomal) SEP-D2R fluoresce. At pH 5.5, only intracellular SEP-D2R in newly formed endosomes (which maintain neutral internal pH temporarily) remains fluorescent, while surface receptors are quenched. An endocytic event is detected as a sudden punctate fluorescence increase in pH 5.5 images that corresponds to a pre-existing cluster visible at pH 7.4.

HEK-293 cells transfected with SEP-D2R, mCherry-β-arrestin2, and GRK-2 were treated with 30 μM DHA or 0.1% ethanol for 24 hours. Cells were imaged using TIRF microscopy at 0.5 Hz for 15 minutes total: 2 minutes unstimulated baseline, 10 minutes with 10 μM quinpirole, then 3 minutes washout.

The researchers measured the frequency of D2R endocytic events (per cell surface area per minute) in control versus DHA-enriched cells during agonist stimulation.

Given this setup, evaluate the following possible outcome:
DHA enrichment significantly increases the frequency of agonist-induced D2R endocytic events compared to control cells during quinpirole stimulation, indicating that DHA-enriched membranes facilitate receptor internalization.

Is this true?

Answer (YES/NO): NO